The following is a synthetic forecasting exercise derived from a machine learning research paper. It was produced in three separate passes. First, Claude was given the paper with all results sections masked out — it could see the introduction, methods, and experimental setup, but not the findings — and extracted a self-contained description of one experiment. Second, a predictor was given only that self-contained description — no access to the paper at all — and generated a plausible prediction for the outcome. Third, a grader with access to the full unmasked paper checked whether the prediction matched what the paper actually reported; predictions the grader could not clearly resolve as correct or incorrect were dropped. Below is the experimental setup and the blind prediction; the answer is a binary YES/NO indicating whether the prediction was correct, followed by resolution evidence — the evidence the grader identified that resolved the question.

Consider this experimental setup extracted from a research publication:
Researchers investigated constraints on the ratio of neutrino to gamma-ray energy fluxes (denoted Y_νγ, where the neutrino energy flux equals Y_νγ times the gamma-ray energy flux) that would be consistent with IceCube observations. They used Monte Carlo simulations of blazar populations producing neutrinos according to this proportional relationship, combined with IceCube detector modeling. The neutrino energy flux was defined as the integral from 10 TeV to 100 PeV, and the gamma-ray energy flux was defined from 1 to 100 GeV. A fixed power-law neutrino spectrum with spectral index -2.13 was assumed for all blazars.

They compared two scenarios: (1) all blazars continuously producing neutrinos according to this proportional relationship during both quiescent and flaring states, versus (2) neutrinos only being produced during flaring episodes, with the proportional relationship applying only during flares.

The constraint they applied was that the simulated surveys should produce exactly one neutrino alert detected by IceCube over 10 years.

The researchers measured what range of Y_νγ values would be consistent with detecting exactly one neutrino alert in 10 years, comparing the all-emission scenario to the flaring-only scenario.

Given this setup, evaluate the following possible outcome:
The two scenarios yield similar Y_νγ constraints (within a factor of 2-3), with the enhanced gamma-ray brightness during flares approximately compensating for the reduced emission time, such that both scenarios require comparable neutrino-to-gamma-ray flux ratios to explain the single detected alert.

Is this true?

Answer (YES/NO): NO